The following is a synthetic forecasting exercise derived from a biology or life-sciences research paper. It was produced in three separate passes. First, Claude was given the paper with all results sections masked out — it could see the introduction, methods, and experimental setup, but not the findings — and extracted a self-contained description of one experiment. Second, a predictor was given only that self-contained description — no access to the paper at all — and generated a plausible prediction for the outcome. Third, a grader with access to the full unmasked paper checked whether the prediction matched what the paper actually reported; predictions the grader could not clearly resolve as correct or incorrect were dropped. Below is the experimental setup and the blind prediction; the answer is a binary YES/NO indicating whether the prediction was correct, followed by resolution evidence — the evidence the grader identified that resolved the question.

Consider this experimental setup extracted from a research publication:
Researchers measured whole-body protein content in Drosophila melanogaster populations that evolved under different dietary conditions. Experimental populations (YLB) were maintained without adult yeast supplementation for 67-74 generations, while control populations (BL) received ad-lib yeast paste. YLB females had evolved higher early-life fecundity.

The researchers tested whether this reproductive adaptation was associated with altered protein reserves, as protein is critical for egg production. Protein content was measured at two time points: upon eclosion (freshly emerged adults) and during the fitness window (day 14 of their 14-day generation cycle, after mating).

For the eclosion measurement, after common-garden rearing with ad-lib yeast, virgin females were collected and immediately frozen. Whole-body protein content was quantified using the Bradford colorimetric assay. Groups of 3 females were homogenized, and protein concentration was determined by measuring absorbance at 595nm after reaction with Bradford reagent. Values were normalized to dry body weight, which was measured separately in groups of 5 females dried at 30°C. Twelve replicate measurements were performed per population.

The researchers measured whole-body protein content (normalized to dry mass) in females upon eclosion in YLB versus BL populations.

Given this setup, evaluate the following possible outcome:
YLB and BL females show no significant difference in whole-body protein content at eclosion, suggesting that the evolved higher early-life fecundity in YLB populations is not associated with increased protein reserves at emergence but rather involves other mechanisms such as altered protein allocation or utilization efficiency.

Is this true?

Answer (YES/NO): NO